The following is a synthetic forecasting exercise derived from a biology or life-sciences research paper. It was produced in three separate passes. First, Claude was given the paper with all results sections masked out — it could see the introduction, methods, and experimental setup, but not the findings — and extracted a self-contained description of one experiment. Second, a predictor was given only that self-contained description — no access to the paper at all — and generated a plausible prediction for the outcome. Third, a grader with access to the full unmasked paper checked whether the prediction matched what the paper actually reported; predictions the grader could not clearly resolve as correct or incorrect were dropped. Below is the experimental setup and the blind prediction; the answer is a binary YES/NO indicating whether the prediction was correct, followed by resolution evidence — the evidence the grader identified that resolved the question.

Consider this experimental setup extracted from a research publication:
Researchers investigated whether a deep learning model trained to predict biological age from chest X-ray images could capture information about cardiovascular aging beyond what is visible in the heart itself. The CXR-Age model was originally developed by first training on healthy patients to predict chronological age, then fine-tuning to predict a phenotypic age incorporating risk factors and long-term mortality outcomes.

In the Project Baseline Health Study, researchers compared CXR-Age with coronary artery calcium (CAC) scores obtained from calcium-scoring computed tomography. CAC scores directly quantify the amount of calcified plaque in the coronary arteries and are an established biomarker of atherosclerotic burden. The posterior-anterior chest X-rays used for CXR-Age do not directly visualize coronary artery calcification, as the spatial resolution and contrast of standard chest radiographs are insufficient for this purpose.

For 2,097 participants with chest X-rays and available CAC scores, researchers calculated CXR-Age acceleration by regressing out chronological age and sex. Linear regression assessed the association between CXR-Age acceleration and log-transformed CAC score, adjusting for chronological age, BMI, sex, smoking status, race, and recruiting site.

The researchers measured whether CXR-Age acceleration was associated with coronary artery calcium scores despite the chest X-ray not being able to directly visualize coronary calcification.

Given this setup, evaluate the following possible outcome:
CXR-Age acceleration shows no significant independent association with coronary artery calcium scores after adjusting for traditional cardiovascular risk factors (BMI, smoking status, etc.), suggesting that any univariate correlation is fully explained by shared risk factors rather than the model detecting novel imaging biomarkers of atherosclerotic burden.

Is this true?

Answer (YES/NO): NO